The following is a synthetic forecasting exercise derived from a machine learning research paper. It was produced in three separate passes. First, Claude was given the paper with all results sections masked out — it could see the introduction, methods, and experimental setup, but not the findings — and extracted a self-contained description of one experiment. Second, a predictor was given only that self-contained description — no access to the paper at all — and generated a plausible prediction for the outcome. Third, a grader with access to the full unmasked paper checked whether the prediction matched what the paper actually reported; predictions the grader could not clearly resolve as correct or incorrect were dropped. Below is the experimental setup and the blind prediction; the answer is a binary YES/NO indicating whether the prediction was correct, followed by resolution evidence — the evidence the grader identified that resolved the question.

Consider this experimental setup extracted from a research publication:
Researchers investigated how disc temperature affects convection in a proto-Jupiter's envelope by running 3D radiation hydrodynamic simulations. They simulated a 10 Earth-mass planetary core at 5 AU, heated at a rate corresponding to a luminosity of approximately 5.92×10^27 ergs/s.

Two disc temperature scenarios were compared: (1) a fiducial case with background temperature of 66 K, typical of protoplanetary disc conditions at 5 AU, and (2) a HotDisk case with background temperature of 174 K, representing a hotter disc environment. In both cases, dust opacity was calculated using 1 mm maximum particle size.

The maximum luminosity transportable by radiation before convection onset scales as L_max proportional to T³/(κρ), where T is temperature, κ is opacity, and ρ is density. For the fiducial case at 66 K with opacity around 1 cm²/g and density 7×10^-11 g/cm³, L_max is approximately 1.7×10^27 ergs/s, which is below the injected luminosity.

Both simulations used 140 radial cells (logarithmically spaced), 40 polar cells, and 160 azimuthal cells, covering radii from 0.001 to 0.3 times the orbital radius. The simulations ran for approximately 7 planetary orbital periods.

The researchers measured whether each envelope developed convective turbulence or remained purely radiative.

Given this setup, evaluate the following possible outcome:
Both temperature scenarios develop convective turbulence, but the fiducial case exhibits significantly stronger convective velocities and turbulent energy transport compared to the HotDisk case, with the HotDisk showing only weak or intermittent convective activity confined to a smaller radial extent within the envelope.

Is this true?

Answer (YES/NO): NO